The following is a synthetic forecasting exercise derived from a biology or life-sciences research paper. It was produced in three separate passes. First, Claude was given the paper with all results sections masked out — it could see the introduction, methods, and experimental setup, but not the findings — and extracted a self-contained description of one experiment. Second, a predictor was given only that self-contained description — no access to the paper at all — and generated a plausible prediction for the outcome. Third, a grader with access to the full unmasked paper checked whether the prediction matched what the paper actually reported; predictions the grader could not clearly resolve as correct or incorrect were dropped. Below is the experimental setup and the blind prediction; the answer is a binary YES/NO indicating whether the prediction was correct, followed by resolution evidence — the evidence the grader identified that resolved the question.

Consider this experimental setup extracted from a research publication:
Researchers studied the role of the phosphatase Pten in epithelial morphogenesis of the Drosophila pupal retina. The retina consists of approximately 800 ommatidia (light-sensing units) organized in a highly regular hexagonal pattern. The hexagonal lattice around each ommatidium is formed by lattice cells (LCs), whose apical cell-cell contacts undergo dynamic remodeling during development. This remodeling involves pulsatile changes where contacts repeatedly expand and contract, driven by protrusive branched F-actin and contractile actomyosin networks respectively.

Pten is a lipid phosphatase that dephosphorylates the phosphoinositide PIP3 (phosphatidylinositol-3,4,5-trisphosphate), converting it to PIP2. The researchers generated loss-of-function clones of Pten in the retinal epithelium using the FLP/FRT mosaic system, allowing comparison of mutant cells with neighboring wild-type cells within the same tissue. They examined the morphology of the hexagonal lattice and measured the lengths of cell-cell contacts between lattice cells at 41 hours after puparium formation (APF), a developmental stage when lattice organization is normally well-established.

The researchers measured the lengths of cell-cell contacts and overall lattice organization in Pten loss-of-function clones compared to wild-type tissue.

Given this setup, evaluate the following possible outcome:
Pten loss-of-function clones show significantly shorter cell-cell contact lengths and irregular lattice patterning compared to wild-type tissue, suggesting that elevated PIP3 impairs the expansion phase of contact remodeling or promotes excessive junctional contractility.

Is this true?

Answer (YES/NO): YES